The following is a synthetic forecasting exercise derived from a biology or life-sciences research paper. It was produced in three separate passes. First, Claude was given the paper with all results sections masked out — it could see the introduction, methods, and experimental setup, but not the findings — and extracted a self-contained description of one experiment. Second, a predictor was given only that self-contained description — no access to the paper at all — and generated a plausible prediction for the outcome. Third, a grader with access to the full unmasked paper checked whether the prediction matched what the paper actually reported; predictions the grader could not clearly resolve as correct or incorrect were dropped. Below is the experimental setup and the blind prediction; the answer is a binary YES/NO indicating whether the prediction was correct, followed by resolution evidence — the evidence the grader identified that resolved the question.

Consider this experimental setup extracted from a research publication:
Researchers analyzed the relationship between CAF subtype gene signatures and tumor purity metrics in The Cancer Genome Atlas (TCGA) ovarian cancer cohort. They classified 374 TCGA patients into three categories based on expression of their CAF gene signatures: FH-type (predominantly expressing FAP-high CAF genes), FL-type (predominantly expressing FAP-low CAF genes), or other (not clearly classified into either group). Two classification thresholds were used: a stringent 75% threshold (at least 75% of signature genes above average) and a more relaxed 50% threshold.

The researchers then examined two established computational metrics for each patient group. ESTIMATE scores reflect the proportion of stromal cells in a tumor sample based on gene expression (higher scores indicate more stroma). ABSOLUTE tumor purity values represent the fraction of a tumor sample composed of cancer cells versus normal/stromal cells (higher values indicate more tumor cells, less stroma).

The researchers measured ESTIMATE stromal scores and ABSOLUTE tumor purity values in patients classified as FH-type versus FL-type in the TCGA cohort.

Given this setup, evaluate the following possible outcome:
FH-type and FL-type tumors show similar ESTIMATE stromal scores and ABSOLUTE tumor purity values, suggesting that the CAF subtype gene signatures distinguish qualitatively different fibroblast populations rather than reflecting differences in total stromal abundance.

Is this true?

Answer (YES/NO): NO